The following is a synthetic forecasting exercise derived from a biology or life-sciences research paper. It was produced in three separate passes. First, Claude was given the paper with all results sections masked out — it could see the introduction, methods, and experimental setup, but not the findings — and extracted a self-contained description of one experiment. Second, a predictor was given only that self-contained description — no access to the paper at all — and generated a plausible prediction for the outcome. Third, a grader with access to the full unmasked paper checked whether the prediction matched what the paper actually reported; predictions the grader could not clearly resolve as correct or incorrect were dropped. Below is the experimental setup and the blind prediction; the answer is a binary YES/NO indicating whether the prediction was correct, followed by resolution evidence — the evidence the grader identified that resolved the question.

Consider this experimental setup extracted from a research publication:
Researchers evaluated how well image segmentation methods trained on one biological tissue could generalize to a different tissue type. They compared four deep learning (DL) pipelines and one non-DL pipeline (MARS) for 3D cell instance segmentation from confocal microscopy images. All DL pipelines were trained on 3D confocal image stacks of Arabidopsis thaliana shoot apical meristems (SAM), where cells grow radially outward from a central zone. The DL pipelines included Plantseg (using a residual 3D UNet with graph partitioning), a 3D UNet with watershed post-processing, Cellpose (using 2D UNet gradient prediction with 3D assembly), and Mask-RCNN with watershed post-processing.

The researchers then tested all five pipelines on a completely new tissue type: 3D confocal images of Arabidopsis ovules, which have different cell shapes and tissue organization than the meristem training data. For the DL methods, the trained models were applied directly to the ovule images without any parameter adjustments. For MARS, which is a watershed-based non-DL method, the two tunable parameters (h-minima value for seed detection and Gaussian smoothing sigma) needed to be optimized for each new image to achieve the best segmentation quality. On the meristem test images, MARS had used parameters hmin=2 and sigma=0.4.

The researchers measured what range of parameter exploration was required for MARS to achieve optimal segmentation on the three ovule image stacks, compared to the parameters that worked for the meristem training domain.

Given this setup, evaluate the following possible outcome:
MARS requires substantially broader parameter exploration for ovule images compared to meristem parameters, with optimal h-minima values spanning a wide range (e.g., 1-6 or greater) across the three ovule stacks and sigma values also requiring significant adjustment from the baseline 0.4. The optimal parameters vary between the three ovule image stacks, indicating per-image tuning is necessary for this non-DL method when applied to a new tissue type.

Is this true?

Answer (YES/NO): YES